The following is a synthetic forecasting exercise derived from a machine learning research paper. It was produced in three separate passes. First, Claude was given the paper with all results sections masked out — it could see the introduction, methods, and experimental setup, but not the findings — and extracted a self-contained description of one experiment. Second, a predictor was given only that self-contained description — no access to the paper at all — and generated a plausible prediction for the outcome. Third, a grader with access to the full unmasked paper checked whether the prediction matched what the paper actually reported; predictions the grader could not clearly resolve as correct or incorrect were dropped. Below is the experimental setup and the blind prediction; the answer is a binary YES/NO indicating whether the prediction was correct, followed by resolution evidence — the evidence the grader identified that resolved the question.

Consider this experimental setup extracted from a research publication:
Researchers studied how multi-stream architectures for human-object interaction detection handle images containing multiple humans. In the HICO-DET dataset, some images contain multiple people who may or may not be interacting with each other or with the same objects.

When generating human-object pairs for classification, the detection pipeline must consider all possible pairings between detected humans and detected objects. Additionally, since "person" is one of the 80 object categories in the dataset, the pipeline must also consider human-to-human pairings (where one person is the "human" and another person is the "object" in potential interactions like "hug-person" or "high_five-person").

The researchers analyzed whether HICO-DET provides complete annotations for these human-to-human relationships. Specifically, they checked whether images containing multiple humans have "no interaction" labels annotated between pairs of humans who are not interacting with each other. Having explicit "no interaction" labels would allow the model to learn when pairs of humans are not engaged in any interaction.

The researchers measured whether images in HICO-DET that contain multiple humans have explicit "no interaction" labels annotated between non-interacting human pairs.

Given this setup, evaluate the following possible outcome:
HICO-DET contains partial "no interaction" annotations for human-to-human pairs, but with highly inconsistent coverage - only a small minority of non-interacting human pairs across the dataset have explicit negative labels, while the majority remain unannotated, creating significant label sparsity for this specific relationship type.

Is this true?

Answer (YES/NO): NO